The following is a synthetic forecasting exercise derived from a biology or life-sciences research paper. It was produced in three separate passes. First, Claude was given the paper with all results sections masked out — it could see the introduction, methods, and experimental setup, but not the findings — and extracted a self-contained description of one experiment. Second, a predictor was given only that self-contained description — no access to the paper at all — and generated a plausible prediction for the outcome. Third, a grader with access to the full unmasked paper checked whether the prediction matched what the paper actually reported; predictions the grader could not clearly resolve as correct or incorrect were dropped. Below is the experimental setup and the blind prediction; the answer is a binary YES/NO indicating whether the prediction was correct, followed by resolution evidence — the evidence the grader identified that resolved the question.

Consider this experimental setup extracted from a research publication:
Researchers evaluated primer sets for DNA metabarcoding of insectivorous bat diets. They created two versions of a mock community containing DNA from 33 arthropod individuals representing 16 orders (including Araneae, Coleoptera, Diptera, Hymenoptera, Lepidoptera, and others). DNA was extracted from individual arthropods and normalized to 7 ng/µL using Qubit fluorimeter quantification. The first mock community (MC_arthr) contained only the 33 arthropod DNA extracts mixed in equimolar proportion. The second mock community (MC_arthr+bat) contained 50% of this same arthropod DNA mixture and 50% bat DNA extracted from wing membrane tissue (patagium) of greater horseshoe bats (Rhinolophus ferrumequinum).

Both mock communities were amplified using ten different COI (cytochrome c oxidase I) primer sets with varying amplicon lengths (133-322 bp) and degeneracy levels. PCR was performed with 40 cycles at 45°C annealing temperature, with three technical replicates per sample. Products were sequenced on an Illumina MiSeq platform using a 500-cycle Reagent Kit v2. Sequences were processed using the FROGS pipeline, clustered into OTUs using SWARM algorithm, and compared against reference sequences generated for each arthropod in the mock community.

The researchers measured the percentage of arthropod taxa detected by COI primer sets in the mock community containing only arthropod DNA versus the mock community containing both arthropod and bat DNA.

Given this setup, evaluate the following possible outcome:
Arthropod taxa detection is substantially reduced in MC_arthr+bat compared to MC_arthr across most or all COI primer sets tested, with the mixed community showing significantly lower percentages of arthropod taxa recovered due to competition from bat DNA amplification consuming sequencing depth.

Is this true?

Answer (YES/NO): NO